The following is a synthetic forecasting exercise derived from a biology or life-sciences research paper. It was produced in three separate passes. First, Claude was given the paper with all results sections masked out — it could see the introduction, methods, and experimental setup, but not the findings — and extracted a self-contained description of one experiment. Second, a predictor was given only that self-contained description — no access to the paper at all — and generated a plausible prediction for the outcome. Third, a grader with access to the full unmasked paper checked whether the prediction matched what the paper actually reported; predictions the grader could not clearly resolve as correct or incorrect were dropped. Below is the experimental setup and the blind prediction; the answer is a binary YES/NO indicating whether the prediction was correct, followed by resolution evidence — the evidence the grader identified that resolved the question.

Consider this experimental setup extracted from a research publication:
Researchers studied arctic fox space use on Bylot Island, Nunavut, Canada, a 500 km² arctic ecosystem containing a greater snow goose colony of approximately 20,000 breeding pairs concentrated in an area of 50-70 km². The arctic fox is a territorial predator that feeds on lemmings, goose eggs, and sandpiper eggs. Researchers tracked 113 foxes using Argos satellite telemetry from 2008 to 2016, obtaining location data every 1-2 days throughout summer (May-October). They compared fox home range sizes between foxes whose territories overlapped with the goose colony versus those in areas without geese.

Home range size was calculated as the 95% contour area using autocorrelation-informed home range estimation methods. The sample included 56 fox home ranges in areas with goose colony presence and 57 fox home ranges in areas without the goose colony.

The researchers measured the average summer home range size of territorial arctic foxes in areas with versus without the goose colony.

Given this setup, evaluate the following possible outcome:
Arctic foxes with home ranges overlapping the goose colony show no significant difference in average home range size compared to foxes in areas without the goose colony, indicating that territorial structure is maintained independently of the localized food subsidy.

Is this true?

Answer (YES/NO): NO